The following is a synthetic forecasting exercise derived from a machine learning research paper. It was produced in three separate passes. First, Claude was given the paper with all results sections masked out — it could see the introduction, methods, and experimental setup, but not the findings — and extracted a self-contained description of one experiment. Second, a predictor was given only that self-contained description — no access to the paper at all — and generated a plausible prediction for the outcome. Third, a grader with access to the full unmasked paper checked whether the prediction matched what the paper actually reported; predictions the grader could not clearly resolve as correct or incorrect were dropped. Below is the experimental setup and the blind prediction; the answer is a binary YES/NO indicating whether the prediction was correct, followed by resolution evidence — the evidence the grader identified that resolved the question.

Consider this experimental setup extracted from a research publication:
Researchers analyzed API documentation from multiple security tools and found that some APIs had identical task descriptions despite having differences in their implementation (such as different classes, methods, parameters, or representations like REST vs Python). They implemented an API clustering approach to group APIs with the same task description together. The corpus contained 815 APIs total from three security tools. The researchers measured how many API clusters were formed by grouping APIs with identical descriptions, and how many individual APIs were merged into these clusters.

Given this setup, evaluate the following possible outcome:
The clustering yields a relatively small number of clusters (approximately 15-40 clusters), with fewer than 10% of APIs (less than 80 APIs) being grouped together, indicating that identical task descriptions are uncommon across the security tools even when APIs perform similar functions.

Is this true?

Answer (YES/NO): NO